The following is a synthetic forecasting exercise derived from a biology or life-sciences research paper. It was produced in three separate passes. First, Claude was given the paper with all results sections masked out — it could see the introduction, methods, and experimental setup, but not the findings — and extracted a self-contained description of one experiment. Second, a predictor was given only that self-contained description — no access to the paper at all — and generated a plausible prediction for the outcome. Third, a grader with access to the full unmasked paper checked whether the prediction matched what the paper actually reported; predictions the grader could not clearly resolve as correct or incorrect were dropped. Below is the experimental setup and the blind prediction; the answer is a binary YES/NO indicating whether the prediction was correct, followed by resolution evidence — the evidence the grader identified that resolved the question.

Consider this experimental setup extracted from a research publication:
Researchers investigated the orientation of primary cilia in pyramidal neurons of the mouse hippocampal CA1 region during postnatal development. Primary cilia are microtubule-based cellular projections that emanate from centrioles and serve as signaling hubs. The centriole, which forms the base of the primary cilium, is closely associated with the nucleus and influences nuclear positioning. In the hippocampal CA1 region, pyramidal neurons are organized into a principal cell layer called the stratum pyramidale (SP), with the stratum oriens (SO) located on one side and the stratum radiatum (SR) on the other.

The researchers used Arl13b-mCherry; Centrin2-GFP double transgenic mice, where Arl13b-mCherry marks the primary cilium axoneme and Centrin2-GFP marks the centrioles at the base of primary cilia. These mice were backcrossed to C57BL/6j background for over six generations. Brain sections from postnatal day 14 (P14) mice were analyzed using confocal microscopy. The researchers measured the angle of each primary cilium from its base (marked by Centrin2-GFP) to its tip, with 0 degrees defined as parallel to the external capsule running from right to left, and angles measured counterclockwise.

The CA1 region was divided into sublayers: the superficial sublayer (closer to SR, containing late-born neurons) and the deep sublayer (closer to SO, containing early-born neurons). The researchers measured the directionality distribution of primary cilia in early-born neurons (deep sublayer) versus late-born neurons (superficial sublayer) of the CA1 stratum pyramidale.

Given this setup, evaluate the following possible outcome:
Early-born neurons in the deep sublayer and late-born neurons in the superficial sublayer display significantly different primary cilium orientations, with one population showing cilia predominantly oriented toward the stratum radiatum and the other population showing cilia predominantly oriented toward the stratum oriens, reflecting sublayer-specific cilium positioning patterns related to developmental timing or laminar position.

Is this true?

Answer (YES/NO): YES